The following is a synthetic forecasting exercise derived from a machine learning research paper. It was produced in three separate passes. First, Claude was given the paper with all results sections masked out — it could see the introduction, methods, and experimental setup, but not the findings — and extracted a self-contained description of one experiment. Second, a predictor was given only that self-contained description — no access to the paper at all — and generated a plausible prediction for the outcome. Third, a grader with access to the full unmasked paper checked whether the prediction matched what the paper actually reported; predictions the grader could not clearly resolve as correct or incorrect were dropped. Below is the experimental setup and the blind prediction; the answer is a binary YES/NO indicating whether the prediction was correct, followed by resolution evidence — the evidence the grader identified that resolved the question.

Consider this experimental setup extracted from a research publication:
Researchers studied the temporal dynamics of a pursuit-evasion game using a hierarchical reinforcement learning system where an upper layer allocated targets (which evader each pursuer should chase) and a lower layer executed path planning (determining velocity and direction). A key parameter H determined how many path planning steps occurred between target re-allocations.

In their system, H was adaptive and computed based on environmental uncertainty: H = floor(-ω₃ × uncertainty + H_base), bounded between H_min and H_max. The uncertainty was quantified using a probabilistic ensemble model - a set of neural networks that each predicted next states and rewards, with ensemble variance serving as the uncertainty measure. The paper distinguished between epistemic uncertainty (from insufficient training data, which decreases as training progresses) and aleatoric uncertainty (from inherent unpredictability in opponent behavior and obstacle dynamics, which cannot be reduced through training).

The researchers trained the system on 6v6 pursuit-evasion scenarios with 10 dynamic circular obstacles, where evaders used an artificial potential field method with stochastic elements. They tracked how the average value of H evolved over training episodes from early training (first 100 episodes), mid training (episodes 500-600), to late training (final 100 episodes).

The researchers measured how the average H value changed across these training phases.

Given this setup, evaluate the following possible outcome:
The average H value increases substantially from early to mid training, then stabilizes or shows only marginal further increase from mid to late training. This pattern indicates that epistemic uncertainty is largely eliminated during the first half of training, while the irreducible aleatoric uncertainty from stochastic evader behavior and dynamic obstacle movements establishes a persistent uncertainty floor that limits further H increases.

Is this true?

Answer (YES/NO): NO